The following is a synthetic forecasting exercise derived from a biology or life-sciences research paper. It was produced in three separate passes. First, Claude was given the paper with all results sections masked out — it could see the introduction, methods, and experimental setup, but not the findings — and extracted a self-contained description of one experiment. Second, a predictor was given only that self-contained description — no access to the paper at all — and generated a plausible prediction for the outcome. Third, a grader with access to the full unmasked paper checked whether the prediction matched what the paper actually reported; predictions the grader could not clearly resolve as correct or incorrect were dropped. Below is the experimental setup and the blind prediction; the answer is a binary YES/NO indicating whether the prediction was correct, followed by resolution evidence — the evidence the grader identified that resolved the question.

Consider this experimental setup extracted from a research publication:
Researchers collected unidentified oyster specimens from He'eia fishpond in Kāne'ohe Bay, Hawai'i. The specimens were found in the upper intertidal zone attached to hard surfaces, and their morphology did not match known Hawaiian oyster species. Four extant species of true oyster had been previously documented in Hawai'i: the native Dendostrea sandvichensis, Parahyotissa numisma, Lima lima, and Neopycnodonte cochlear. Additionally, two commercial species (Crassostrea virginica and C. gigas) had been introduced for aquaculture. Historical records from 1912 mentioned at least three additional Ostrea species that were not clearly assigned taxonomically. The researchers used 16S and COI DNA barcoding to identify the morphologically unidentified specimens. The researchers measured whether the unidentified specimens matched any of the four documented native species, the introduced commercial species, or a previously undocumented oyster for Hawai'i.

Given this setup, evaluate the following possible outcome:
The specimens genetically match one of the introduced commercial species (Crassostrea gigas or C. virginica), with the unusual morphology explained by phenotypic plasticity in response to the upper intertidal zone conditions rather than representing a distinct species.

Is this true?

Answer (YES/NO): NO